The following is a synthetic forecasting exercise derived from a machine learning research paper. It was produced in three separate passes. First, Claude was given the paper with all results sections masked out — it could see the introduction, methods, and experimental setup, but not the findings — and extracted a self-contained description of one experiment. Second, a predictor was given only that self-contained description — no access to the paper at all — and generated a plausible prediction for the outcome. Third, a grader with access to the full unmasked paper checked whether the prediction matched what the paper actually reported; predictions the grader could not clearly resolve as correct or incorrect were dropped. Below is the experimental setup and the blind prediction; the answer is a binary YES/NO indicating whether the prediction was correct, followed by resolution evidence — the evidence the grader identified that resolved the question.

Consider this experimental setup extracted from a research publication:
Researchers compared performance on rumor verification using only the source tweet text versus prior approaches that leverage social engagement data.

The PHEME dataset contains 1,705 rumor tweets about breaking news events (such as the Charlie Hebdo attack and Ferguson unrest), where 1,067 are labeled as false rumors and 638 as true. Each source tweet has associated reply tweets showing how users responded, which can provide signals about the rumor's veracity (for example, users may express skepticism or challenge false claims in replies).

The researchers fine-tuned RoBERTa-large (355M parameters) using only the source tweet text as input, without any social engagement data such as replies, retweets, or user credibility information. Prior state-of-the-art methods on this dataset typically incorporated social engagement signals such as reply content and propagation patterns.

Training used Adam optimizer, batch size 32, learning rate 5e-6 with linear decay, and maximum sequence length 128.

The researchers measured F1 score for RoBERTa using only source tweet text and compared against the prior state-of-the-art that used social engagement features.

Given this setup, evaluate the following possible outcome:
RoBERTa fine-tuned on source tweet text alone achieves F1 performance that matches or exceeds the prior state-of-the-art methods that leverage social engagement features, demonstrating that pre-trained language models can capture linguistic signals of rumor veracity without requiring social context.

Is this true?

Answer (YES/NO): YES